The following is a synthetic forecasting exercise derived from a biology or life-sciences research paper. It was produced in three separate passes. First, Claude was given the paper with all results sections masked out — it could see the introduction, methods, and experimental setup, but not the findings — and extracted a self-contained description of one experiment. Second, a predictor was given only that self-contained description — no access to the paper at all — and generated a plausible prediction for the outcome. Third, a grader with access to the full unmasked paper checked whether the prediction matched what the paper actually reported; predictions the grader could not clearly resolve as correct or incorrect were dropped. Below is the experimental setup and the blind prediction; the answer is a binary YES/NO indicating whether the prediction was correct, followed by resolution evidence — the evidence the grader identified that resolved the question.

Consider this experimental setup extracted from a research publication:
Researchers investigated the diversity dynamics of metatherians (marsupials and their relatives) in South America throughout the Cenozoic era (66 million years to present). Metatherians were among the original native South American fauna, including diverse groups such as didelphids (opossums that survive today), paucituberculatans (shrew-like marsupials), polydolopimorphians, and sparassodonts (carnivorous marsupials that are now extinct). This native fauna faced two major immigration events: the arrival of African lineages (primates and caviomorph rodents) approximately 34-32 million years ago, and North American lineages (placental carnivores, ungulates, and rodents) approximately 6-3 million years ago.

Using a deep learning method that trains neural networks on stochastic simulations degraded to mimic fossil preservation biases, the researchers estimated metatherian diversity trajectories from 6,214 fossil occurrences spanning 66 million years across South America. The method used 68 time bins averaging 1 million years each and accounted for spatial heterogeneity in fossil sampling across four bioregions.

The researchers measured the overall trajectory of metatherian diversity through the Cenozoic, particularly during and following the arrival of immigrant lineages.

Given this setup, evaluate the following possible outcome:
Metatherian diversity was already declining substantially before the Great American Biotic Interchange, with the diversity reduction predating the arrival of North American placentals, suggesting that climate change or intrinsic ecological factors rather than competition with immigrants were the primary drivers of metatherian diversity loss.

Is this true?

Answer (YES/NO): NO